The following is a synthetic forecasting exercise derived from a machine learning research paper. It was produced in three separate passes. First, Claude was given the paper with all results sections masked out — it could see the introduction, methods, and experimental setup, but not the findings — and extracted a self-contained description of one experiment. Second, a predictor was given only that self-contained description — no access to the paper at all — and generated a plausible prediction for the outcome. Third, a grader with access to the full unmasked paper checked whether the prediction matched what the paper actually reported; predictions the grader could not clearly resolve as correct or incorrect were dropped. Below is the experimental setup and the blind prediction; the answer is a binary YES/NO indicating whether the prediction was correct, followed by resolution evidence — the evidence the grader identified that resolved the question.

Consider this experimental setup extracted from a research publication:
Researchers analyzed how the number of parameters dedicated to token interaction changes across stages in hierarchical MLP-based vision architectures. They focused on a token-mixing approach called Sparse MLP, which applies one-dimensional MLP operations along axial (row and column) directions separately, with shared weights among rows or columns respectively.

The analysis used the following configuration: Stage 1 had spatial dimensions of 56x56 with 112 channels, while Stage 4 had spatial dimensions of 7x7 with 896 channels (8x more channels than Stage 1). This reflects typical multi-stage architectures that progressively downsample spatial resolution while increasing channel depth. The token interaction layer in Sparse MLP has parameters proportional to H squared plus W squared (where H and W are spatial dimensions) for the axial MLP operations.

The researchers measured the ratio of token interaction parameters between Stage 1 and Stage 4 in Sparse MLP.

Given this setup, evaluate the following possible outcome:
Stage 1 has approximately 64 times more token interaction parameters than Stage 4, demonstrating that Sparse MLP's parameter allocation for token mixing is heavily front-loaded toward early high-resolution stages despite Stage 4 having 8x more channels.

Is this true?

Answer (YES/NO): YES